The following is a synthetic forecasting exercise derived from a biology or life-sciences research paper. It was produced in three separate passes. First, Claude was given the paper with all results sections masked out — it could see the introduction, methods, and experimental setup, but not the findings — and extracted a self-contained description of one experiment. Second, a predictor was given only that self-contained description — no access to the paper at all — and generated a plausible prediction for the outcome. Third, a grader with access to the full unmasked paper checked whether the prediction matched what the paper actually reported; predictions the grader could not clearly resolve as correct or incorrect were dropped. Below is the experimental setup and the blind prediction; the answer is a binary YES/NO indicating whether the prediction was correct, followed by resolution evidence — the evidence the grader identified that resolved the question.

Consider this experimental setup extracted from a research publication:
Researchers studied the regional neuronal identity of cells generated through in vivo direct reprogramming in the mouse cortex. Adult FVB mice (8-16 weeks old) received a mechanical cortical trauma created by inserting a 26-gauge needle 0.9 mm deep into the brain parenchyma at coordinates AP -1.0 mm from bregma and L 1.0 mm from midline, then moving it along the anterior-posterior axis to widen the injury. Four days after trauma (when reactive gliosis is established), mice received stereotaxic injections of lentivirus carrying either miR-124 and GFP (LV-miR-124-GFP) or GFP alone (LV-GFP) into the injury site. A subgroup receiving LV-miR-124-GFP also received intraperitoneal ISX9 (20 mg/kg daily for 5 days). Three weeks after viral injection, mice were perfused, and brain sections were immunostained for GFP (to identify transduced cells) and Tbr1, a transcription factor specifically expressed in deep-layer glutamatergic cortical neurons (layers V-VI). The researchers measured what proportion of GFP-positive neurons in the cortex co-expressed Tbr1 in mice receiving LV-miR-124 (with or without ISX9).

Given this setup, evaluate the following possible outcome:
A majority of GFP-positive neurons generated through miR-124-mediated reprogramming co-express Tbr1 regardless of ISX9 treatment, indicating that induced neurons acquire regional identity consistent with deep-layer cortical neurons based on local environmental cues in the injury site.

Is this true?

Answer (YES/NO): YES